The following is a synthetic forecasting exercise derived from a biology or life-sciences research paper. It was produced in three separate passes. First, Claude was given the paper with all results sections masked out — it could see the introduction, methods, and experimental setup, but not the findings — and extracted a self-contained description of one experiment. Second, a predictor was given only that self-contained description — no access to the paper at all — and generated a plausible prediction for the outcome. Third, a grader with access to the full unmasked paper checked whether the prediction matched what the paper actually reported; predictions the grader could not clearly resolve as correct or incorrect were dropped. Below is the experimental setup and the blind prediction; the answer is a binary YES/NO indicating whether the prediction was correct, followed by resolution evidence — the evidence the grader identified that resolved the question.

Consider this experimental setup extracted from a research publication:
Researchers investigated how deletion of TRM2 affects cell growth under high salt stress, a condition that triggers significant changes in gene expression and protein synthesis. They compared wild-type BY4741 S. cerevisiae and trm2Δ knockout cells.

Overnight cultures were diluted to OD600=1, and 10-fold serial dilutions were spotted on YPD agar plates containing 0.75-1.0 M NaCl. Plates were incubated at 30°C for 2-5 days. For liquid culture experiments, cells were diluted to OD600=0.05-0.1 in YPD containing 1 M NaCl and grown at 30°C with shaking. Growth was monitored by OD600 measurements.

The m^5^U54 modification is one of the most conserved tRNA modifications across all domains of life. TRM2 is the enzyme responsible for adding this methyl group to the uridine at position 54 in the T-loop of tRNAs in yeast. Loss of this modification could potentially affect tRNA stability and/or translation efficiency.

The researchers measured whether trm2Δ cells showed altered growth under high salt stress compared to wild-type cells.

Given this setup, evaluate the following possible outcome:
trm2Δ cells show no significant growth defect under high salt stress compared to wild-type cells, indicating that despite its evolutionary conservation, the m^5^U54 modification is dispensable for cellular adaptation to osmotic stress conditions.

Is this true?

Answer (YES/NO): NO